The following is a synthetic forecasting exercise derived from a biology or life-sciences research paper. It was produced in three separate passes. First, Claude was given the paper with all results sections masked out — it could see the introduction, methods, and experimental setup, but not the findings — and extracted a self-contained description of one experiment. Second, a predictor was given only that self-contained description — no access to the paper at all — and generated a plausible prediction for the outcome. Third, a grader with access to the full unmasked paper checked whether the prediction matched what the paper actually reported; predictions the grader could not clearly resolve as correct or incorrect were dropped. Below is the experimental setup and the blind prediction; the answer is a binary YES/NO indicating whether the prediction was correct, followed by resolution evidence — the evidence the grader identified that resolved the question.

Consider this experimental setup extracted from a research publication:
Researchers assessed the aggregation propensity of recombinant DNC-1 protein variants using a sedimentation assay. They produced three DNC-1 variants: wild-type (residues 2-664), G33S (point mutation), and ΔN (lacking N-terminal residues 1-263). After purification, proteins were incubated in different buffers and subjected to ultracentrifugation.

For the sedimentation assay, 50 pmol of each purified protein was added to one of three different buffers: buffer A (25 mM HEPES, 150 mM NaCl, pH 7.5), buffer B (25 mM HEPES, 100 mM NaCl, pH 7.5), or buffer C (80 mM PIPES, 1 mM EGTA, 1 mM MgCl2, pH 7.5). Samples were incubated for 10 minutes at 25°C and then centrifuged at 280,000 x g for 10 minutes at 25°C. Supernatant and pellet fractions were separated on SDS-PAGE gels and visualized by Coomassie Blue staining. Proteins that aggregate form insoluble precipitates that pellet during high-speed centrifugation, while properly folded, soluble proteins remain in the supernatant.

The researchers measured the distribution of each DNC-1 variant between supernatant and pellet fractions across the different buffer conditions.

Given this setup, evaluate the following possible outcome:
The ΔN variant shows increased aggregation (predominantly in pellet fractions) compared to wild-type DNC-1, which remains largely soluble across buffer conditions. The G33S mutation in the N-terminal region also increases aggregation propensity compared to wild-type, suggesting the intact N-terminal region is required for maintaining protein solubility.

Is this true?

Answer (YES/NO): NO